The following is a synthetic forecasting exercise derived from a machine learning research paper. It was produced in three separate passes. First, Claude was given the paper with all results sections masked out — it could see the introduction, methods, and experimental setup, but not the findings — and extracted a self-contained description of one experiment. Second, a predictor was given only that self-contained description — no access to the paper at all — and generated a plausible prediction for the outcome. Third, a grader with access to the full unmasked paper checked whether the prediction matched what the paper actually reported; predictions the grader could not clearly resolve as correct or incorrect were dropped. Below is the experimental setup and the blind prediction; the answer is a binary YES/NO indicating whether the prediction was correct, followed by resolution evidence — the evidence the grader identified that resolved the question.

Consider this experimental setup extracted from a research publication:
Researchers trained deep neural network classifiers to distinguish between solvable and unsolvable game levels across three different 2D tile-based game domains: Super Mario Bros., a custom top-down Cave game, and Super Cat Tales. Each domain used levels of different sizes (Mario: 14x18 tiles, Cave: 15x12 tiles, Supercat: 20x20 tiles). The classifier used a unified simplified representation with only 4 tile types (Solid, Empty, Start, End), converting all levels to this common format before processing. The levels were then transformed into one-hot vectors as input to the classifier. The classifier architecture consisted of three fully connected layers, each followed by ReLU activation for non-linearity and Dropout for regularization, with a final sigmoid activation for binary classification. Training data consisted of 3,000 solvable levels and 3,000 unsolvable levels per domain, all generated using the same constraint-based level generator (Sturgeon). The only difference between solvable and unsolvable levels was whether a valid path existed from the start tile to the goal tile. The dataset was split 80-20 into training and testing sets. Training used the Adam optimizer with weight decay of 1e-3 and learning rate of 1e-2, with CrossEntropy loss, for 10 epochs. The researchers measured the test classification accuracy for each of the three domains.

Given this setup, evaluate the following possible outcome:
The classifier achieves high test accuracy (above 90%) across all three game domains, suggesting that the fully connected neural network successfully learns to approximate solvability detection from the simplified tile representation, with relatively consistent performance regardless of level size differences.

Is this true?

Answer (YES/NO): YES